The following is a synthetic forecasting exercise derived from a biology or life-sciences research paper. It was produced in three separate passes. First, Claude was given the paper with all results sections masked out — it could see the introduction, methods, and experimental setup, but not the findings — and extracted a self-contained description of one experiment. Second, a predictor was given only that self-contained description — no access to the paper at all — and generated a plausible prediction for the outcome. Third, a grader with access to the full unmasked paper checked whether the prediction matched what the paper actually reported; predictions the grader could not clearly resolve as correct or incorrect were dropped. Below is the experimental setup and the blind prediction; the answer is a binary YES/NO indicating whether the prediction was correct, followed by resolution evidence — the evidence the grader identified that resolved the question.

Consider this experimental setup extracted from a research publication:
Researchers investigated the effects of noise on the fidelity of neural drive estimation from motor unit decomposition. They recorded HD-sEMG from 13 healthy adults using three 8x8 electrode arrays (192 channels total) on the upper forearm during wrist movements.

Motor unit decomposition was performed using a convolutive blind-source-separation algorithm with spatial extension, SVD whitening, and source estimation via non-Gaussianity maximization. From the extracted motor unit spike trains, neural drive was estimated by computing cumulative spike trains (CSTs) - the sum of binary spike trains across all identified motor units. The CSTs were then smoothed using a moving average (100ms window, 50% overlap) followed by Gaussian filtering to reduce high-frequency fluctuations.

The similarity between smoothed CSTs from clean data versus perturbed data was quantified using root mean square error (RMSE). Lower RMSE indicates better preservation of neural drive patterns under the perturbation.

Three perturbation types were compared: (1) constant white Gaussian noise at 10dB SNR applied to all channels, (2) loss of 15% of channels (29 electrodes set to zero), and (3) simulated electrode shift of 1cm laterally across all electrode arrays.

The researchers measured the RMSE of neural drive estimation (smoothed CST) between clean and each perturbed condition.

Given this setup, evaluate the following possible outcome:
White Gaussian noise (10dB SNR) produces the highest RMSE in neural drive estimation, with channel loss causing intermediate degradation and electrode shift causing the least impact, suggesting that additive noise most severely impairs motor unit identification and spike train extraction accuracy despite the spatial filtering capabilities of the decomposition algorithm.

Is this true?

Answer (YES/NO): YES